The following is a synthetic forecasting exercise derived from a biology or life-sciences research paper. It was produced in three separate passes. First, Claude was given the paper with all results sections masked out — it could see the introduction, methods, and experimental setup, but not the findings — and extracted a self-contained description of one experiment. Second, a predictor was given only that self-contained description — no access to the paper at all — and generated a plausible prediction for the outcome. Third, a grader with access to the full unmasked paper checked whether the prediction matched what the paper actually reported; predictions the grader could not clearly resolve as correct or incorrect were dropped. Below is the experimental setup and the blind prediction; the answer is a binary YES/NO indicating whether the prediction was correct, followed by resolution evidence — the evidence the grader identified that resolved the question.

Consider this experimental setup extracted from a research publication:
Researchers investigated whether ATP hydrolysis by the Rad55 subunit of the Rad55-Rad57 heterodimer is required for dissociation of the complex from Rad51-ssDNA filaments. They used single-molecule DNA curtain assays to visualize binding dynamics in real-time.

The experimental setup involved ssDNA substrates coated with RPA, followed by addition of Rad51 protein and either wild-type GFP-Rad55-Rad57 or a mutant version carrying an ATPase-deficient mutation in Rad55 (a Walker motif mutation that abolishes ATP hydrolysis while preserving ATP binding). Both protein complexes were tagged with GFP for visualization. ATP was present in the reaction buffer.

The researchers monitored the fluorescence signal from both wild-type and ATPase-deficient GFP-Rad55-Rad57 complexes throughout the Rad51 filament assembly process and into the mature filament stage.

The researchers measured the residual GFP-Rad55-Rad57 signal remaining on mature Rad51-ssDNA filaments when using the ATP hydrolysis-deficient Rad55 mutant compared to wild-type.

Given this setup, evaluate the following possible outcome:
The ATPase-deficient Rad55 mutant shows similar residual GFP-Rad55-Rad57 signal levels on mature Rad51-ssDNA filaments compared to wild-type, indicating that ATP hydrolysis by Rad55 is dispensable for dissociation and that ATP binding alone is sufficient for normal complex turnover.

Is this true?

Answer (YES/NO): NO